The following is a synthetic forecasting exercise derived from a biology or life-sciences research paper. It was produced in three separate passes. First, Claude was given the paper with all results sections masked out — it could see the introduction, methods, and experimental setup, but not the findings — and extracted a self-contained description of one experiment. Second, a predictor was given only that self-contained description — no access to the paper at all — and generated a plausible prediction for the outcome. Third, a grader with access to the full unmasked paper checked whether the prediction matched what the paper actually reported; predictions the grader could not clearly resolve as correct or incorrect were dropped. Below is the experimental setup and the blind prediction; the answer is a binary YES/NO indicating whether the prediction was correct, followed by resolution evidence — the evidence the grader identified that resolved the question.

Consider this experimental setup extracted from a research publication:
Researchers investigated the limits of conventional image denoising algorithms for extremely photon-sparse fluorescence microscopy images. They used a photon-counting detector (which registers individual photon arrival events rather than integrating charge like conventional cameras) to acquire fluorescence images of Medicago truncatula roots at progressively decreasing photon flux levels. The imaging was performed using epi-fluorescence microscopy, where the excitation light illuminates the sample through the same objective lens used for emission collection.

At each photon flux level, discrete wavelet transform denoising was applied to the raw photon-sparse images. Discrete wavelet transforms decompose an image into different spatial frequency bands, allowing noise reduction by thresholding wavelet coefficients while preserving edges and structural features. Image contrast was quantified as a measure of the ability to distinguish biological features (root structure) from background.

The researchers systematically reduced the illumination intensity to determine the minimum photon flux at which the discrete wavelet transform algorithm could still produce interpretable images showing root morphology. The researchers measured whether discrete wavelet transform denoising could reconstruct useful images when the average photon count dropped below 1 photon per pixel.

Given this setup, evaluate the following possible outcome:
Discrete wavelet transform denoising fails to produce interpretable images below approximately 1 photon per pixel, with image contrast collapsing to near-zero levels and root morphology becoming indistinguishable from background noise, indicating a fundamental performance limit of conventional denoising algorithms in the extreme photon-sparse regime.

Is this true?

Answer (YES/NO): YES